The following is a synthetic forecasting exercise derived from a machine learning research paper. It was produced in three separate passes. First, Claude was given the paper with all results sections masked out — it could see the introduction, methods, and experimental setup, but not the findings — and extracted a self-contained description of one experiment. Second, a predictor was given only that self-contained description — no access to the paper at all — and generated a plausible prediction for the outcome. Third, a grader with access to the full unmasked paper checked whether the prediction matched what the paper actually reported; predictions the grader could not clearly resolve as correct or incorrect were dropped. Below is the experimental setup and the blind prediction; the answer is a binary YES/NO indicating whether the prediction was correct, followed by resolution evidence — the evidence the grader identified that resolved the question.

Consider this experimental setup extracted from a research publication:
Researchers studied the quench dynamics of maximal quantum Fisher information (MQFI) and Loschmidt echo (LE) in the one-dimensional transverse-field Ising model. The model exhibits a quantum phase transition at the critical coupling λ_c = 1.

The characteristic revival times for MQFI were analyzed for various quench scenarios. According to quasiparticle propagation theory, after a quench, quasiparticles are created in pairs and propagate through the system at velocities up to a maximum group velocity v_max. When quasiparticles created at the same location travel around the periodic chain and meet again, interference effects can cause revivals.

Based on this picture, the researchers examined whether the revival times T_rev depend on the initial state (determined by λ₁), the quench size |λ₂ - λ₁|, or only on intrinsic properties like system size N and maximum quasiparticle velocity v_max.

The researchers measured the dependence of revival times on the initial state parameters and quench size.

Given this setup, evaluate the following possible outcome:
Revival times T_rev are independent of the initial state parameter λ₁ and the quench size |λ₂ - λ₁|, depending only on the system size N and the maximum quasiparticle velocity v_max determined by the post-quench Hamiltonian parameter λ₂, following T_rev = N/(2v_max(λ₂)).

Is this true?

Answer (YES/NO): YES